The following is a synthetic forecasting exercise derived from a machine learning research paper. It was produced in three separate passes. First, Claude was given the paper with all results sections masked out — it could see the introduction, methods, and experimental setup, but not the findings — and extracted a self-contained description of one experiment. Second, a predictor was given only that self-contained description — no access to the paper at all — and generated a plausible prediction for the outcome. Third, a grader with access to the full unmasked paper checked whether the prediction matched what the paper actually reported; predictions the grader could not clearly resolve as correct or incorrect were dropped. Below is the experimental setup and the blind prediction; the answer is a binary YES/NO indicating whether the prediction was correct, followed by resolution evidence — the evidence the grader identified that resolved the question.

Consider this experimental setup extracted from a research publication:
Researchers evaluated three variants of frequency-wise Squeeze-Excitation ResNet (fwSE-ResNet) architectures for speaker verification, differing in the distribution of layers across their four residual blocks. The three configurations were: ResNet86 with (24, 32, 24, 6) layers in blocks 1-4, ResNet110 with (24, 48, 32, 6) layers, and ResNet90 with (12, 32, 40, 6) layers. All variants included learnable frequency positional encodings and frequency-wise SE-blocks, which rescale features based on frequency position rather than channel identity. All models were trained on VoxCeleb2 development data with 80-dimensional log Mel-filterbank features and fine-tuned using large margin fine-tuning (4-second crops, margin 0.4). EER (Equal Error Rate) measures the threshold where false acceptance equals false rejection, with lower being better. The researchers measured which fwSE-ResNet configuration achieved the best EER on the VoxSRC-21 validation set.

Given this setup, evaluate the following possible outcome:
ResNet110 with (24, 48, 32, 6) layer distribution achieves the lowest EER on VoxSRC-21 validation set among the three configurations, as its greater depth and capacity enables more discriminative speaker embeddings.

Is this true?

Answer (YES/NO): NO